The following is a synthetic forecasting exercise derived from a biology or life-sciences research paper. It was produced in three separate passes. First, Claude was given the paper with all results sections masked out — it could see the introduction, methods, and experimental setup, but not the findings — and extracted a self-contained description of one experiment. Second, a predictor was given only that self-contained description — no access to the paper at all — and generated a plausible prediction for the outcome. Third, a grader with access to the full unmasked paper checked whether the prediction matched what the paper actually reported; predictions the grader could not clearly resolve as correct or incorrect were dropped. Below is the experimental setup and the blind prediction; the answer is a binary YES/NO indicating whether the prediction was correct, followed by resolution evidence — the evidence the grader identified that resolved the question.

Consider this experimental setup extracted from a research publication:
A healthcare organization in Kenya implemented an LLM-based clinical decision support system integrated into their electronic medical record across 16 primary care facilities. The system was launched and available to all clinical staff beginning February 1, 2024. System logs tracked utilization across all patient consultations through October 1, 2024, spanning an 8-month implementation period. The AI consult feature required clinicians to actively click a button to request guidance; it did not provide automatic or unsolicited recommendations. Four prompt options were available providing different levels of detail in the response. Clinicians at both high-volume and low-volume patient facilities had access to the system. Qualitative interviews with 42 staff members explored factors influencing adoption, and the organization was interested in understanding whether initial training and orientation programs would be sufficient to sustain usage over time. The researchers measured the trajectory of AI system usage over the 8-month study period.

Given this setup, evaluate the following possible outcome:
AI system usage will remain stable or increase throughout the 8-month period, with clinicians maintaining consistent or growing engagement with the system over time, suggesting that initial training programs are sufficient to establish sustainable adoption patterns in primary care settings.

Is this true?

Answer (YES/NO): NO